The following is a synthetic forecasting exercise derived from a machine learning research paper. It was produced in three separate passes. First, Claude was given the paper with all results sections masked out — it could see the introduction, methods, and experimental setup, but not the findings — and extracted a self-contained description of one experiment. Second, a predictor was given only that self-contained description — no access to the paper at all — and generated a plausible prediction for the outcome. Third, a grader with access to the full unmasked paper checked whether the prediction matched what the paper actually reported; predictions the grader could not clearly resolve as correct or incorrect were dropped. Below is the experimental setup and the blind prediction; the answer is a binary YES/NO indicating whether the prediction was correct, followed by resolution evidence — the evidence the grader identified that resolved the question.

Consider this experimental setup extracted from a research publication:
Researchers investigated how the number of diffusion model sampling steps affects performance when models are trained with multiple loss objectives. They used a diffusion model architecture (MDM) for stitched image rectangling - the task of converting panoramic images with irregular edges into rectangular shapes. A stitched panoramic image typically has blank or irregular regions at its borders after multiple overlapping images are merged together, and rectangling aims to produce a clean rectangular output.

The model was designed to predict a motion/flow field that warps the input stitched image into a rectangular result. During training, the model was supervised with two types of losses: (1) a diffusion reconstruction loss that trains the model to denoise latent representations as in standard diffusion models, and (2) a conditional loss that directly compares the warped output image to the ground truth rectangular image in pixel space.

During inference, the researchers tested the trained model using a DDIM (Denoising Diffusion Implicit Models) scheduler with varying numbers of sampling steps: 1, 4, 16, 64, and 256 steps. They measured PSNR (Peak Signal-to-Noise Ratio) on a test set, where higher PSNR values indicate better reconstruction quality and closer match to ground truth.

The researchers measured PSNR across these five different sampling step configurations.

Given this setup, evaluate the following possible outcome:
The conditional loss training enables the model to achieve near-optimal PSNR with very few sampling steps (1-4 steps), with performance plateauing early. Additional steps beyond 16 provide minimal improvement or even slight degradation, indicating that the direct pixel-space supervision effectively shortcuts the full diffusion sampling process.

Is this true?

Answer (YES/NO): NO